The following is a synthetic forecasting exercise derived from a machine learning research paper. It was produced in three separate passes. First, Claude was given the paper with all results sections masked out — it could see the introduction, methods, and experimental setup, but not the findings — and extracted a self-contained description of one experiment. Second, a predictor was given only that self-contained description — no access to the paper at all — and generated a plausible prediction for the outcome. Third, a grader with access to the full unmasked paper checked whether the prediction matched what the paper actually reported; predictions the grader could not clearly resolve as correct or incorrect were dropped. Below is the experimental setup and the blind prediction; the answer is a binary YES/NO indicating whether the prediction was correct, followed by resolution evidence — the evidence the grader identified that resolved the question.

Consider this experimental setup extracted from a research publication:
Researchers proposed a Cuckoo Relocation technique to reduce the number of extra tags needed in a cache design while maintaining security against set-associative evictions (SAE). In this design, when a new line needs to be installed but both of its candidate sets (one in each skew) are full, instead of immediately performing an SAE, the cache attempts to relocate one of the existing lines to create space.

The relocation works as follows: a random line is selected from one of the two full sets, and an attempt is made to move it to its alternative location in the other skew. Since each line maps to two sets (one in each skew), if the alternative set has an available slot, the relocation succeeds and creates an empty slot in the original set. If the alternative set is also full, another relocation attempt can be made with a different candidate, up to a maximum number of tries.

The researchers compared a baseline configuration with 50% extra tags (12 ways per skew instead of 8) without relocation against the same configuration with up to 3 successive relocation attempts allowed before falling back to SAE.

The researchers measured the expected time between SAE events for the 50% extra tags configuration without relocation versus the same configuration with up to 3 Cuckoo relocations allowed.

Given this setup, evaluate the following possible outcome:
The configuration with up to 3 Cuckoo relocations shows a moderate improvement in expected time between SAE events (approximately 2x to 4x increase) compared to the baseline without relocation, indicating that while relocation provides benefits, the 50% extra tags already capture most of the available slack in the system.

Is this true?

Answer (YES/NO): NO